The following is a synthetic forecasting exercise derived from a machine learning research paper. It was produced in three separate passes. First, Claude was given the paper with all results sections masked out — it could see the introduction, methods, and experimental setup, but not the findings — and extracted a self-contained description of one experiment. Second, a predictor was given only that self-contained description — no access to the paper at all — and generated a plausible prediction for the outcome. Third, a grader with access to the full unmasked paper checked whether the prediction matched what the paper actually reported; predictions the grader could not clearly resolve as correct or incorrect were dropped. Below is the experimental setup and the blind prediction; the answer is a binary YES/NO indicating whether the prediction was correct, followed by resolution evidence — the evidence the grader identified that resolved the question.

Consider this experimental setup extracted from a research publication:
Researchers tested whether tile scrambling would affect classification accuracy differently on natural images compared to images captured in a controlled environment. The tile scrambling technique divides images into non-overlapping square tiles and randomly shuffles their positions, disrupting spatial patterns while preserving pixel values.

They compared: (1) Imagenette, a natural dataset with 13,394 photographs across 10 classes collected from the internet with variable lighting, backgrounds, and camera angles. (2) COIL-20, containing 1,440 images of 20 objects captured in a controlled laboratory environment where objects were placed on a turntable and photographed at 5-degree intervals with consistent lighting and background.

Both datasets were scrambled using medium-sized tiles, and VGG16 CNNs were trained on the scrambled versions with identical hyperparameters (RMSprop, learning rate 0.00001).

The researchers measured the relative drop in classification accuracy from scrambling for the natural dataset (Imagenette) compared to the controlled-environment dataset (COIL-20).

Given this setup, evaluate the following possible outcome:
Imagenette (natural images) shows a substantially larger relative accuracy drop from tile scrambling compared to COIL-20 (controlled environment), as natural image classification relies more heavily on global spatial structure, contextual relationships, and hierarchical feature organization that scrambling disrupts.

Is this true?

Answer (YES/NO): NO